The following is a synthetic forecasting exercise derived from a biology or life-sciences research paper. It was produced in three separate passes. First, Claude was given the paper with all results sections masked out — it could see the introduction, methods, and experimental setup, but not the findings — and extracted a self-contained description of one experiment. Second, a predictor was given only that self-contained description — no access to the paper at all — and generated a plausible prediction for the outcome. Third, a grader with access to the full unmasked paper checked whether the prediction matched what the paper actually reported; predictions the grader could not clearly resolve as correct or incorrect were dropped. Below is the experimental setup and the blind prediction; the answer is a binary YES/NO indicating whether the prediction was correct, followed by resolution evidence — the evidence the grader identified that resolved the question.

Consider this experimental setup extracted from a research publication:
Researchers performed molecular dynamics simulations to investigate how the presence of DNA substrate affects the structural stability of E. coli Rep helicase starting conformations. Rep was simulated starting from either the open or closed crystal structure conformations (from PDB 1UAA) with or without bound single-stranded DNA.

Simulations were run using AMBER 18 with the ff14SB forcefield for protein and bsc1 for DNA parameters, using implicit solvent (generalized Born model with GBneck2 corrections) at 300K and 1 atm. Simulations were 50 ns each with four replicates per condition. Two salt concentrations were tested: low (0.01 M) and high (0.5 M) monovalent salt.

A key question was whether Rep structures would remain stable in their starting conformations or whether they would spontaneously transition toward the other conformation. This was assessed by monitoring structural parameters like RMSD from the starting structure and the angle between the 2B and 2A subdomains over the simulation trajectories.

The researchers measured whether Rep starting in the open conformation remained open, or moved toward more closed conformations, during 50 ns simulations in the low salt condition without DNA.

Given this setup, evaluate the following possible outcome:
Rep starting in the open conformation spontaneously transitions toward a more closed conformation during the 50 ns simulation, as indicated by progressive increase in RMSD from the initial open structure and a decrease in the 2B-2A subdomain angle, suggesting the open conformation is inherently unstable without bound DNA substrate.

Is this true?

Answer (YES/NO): NO